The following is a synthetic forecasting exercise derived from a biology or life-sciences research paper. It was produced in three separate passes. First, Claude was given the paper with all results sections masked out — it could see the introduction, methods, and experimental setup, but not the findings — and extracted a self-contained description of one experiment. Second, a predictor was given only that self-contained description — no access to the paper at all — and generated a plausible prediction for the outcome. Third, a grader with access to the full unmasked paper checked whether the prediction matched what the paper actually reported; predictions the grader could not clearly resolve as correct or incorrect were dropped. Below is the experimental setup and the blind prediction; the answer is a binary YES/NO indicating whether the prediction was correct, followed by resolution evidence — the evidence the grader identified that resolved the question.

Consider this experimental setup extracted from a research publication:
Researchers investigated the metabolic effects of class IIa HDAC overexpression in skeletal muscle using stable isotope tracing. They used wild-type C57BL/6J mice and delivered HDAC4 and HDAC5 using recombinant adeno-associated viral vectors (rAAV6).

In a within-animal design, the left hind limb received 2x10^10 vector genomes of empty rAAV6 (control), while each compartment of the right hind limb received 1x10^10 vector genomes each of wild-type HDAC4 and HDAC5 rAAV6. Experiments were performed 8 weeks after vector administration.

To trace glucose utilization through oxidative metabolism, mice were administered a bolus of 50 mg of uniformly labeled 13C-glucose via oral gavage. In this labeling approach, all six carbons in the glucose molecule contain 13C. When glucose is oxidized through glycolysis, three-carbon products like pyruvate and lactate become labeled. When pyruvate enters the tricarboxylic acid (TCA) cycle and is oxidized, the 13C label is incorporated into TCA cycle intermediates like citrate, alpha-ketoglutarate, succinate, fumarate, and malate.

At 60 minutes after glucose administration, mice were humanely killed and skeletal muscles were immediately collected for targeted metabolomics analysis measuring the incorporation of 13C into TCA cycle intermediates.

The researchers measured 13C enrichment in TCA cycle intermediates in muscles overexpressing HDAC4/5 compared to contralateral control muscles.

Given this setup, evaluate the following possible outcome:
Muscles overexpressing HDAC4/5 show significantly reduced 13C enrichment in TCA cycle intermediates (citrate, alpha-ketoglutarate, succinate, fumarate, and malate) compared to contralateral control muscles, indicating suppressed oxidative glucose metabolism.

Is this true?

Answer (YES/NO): NO